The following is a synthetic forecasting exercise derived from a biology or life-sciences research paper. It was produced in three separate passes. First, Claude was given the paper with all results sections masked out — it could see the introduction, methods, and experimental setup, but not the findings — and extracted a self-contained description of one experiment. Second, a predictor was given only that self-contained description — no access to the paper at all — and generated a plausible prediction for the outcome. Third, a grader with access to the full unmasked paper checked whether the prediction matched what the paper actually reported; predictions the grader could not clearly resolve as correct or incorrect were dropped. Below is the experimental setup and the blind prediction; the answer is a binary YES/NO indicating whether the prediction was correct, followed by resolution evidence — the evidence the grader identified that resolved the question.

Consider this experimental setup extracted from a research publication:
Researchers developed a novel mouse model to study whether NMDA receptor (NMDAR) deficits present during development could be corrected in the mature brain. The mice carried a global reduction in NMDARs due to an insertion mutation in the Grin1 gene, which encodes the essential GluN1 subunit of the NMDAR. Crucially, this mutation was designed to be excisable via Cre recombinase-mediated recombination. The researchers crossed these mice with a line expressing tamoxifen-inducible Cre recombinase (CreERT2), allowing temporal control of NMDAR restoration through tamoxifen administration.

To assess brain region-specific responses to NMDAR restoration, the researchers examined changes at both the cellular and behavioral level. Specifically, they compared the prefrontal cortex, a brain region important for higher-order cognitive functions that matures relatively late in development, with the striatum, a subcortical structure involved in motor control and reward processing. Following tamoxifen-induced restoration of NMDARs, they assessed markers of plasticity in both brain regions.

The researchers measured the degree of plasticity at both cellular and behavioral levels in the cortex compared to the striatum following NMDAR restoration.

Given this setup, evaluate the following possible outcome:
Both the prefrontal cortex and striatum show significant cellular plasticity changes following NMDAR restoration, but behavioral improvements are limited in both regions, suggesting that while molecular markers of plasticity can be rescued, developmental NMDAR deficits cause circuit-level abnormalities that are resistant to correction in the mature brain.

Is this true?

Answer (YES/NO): NO